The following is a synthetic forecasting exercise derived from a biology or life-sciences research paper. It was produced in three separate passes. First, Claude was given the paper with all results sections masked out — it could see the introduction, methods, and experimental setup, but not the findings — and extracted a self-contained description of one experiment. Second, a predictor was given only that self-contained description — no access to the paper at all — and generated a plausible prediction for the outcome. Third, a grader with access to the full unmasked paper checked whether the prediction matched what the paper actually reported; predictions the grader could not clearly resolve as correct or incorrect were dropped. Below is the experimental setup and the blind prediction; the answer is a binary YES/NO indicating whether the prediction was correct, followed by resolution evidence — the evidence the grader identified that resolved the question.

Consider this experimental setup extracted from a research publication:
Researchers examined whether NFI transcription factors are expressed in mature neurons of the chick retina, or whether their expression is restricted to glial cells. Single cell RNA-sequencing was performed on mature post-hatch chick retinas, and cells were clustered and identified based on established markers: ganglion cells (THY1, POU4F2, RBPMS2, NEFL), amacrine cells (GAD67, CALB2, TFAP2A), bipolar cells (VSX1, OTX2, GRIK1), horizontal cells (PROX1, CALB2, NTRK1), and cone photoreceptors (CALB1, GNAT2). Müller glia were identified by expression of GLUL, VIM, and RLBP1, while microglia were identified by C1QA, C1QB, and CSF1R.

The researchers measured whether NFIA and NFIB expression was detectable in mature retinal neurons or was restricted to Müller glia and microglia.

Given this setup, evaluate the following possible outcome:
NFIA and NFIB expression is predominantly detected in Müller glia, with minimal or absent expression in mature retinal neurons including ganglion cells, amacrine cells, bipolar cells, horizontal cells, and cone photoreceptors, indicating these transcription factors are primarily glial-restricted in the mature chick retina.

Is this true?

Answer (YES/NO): NO